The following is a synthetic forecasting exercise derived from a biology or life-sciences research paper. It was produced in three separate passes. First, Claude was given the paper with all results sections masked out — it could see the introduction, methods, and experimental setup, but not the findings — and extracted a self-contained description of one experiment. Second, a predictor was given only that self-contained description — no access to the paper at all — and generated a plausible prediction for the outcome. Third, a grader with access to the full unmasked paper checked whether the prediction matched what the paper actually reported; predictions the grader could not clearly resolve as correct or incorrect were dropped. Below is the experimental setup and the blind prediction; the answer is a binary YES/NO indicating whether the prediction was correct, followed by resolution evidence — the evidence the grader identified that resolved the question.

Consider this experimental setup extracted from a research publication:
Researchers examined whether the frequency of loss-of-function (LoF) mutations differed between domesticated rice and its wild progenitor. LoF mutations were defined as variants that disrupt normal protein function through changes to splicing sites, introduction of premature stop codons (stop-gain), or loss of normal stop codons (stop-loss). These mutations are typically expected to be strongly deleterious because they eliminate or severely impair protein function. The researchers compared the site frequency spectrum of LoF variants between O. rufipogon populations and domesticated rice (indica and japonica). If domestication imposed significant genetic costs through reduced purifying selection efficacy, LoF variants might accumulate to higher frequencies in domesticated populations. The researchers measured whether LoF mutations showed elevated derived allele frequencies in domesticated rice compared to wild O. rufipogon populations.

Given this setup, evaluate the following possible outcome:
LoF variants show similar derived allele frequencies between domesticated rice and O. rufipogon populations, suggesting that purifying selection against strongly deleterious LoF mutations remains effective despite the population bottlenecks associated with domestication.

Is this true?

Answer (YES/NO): NO